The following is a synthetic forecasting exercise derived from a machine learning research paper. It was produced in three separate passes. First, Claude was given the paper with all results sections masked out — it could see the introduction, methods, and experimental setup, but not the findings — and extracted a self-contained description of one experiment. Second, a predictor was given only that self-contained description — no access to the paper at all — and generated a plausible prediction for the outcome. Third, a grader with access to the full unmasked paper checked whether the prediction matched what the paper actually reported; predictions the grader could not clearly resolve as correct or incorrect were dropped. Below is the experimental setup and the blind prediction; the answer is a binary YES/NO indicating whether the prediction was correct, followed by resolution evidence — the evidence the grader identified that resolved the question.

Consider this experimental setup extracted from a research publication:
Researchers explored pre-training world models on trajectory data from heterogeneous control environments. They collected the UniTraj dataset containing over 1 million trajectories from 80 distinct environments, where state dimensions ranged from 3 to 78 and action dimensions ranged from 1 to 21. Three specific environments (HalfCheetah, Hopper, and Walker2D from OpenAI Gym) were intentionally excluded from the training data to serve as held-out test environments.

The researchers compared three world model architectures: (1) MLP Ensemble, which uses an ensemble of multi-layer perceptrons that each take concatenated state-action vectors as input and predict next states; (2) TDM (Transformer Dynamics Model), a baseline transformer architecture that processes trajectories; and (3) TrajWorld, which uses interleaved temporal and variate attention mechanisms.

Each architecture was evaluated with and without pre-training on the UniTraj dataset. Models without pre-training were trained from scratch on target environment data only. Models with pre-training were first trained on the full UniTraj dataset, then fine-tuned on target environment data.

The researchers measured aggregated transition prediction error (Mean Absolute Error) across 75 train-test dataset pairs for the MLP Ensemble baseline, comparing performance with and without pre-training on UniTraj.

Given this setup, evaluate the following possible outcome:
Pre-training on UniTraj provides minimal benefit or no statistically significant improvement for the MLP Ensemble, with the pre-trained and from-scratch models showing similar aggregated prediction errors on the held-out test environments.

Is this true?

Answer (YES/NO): NO